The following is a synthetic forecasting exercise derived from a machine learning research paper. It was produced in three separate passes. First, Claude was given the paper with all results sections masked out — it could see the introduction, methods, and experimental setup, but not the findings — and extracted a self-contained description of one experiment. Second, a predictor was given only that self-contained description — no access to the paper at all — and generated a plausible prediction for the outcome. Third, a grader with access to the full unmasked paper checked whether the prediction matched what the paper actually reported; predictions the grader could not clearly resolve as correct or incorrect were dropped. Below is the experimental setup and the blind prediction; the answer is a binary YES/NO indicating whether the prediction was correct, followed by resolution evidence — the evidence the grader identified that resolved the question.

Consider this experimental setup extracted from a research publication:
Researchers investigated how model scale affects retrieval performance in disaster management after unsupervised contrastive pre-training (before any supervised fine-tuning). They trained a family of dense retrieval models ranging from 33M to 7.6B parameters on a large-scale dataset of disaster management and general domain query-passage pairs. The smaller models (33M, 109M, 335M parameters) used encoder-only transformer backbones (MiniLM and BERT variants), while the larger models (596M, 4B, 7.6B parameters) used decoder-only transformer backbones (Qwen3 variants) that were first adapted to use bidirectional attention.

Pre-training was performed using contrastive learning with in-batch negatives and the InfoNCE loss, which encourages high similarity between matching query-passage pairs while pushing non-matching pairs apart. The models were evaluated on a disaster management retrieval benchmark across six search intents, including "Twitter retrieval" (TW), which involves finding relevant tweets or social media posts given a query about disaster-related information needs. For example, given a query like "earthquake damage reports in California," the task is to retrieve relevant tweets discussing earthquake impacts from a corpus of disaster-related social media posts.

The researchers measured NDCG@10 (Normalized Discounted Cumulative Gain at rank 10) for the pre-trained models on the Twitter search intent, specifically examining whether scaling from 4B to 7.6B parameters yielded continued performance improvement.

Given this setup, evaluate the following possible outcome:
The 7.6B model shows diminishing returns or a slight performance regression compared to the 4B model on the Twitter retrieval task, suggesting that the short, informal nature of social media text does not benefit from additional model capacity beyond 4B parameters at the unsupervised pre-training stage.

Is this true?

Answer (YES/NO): YES